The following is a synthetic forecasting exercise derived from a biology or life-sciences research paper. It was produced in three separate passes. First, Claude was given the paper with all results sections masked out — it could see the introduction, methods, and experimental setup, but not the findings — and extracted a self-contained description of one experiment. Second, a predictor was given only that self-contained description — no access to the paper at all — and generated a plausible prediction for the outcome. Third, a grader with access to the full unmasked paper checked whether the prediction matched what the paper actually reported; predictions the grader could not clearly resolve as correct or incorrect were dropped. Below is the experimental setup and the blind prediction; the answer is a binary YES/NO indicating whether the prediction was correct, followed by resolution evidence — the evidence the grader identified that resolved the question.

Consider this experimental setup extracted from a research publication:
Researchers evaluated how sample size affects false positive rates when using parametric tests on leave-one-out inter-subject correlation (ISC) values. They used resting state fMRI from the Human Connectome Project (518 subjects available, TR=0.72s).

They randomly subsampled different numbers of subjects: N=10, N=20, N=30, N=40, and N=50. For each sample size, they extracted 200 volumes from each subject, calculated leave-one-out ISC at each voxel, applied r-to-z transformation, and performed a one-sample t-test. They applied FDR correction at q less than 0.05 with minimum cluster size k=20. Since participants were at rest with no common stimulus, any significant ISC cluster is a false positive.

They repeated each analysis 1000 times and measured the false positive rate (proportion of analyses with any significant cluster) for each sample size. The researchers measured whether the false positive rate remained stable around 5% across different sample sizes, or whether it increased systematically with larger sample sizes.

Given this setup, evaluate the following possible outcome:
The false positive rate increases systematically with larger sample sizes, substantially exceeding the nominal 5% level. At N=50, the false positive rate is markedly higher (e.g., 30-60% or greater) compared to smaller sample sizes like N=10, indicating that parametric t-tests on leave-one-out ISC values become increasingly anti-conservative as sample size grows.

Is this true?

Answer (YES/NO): NO